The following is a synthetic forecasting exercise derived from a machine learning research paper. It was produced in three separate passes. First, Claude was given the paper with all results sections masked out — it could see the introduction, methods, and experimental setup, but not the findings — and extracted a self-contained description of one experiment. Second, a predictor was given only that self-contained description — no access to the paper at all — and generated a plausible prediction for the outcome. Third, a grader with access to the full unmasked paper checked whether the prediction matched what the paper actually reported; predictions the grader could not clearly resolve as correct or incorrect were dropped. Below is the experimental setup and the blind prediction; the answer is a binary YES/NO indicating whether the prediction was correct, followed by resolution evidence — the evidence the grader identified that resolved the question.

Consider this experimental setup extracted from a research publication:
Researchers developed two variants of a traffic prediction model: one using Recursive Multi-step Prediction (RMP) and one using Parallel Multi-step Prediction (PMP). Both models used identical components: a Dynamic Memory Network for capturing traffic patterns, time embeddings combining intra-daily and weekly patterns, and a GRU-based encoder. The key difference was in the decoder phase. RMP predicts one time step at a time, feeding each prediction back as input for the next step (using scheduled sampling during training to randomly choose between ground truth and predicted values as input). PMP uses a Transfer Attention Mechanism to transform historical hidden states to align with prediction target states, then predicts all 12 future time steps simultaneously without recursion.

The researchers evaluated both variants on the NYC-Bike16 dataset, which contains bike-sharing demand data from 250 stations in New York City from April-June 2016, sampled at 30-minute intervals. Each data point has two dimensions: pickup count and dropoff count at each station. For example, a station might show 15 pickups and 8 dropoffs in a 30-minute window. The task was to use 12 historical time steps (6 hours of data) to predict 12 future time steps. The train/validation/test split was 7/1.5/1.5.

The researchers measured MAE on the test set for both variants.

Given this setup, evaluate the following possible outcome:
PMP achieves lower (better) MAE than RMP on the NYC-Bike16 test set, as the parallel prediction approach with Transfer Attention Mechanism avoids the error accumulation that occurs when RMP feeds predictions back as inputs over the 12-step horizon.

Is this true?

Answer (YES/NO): YES